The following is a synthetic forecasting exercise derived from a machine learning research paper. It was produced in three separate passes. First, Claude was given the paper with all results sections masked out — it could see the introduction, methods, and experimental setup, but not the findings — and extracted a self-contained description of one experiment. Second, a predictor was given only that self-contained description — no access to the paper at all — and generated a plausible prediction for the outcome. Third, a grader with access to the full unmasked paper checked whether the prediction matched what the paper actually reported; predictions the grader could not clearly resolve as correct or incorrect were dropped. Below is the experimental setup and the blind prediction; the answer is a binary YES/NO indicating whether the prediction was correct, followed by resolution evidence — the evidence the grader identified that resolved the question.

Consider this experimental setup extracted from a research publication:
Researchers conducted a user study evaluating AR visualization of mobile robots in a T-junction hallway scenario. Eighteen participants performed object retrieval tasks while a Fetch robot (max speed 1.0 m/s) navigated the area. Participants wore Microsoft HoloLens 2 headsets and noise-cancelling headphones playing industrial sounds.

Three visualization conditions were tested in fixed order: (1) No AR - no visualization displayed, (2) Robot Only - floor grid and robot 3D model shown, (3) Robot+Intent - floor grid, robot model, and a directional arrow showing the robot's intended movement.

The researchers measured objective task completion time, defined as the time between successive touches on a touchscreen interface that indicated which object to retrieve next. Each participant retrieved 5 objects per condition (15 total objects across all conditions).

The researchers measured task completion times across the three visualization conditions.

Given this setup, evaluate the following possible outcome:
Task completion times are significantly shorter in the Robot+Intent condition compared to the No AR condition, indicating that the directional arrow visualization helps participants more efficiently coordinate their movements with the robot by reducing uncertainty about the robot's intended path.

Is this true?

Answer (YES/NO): NO